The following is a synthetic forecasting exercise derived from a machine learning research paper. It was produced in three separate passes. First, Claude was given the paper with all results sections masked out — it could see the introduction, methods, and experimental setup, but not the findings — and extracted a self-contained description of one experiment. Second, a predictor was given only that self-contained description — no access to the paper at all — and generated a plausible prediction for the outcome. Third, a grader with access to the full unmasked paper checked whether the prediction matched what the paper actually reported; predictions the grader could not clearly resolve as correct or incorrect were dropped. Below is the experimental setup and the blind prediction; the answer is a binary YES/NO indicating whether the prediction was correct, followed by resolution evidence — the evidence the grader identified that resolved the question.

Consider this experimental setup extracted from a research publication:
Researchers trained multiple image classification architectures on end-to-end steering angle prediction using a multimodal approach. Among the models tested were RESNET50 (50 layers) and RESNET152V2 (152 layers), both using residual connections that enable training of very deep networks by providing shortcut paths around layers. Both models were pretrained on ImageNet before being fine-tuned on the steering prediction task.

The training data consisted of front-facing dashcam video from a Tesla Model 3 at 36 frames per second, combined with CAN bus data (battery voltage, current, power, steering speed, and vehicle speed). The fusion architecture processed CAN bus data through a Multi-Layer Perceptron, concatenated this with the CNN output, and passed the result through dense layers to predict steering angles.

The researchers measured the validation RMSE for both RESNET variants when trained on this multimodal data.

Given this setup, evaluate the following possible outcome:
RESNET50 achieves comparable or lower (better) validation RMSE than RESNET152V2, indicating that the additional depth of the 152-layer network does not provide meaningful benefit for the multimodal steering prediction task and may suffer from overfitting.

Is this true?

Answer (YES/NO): NO